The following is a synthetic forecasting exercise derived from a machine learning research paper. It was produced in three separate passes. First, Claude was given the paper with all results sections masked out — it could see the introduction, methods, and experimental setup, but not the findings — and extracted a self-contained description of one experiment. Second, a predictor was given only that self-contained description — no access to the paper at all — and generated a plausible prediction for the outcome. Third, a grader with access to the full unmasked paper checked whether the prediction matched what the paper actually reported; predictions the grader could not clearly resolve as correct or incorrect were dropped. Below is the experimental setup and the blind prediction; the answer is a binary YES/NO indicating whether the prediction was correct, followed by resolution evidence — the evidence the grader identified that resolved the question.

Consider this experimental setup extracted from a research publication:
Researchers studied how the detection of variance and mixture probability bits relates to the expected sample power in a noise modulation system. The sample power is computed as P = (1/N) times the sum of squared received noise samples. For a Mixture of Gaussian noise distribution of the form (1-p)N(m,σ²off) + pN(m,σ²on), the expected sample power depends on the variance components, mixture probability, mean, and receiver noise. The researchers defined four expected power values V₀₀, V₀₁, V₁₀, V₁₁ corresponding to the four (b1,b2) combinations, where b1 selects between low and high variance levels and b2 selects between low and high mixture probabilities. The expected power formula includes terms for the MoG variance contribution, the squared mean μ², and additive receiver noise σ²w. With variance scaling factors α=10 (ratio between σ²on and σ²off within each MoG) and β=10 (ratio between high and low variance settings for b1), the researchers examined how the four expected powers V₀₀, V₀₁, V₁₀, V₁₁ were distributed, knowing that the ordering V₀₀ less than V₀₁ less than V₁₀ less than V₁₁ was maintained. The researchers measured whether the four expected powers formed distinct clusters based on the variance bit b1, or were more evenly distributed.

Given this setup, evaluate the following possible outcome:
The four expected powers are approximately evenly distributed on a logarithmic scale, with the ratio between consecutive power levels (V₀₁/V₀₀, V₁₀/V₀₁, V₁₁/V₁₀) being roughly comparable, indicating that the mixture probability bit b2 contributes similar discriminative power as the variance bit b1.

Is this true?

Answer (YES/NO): NO